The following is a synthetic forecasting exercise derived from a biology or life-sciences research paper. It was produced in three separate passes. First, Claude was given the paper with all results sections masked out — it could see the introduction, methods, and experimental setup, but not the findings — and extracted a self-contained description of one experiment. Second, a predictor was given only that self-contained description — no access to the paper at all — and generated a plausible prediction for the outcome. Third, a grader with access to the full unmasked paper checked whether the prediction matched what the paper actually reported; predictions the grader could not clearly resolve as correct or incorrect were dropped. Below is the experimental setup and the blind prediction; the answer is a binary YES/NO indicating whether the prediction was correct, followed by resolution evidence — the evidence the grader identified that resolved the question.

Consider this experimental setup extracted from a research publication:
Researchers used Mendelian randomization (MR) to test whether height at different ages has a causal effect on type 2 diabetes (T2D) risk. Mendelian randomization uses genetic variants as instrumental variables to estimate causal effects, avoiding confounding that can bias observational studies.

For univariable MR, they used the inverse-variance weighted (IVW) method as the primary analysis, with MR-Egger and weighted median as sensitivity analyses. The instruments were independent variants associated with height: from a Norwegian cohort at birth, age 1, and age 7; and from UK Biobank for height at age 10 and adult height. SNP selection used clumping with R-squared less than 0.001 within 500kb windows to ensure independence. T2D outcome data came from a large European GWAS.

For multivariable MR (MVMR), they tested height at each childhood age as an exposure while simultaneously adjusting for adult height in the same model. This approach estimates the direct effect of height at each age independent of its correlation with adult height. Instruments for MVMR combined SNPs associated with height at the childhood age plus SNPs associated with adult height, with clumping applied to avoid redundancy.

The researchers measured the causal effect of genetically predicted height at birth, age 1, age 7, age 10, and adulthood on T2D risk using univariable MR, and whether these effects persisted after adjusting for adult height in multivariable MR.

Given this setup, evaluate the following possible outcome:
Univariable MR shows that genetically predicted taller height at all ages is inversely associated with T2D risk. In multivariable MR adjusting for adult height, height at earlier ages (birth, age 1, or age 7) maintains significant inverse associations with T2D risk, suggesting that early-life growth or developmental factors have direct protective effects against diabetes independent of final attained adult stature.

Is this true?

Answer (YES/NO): NO